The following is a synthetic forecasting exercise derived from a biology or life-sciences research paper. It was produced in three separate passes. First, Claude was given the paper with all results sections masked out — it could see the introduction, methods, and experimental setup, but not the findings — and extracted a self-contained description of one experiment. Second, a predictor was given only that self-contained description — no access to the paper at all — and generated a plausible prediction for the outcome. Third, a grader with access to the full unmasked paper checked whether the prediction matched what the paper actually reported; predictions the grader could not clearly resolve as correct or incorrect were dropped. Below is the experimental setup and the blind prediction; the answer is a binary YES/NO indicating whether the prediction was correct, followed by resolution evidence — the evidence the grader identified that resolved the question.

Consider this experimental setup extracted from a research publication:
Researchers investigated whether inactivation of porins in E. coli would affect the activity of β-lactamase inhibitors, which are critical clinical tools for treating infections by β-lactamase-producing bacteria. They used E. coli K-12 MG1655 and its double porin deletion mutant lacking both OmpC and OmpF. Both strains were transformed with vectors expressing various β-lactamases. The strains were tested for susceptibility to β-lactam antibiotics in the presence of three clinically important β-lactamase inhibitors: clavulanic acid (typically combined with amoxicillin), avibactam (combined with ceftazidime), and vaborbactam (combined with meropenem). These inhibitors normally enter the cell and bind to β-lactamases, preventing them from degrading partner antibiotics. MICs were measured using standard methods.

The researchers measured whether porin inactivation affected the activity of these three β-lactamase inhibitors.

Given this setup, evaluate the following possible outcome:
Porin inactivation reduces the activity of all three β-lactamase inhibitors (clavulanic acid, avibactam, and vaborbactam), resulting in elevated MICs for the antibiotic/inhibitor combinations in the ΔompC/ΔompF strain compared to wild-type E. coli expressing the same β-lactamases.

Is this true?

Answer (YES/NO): NO